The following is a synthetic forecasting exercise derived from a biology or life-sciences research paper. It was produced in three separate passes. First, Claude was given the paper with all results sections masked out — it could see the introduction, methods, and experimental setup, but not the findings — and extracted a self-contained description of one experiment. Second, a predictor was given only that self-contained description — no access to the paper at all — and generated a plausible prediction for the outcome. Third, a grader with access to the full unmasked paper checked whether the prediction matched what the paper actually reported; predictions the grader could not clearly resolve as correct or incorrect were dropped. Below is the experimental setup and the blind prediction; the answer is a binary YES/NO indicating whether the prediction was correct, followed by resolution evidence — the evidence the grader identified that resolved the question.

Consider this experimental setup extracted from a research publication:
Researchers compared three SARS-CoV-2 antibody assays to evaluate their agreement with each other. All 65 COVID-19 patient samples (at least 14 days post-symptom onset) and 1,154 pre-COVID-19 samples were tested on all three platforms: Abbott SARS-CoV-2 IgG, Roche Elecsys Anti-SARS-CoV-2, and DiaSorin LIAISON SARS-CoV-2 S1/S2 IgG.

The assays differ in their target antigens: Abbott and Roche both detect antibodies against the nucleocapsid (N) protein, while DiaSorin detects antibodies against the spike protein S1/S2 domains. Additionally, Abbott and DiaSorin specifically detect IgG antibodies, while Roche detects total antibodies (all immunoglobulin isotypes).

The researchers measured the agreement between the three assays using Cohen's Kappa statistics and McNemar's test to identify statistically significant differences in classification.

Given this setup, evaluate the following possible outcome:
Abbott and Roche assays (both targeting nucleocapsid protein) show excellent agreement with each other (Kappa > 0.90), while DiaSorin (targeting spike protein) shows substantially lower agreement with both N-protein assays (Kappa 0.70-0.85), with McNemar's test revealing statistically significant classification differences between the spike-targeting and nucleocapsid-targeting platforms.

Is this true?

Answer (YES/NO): NO